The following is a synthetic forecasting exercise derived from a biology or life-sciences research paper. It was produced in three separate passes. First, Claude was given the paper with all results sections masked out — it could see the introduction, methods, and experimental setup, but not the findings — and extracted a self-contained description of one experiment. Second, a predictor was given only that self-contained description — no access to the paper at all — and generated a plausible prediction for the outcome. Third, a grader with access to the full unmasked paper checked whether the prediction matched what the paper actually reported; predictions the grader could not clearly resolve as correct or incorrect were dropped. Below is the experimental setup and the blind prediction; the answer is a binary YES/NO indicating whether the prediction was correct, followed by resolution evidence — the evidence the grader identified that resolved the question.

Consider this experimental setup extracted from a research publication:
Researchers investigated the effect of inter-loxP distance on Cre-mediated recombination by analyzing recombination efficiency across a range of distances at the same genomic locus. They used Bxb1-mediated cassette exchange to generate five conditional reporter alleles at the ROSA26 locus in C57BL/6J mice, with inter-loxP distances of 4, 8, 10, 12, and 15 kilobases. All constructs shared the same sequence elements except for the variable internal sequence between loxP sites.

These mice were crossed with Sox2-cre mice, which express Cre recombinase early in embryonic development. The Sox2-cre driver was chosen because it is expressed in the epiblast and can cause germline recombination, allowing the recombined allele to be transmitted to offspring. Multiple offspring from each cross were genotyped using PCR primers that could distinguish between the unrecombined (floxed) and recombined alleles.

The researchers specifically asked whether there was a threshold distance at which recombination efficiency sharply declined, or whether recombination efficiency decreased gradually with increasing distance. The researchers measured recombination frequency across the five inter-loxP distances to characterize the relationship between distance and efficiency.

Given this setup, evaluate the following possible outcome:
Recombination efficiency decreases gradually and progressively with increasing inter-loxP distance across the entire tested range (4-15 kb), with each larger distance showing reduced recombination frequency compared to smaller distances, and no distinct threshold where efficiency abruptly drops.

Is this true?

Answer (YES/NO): NO